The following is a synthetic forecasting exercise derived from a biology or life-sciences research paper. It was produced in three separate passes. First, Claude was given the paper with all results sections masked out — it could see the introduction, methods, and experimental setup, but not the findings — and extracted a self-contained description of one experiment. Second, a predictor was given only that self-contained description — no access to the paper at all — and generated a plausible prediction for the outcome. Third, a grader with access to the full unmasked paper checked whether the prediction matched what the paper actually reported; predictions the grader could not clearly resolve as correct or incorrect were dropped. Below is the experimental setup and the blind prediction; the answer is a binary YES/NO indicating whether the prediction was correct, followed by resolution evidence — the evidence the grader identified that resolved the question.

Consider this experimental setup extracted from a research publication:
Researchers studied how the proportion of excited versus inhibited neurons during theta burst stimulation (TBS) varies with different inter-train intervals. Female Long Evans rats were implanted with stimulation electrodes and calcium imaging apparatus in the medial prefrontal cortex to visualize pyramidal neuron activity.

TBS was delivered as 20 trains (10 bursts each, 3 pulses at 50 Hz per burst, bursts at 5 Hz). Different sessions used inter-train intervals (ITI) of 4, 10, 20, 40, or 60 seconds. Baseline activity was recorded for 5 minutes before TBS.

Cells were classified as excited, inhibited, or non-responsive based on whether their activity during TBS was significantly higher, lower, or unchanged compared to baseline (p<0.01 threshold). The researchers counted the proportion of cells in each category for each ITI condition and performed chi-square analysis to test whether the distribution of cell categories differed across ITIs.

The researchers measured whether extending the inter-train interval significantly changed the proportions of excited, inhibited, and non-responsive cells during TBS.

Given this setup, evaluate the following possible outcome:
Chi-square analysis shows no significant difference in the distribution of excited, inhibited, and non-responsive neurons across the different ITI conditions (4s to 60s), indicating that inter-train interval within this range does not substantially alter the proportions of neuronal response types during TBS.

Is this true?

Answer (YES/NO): YES